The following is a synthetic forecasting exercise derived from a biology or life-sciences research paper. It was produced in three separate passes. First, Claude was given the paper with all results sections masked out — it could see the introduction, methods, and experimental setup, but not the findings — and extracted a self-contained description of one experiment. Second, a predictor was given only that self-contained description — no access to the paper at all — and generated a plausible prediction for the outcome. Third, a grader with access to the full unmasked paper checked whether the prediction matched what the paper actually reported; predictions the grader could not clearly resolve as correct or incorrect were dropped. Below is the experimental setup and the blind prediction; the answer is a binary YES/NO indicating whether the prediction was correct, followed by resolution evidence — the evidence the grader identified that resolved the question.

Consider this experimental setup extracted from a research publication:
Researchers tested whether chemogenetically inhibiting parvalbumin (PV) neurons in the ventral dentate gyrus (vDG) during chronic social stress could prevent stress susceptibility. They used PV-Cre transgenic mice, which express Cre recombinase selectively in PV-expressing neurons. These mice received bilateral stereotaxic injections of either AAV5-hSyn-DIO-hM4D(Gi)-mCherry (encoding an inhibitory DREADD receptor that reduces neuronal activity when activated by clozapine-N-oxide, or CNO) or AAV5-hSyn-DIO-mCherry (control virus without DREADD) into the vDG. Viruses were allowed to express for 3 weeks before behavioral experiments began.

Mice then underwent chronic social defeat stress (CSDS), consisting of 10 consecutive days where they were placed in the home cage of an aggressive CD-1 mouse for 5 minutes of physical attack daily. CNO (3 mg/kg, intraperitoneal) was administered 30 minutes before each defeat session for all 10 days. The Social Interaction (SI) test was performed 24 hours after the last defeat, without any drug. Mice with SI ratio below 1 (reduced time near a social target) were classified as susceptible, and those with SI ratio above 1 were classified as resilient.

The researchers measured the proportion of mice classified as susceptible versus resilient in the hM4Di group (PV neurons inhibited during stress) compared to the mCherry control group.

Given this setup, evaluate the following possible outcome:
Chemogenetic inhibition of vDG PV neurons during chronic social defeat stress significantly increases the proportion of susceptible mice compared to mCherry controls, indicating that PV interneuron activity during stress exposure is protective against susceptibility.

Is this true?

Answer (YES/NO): NO